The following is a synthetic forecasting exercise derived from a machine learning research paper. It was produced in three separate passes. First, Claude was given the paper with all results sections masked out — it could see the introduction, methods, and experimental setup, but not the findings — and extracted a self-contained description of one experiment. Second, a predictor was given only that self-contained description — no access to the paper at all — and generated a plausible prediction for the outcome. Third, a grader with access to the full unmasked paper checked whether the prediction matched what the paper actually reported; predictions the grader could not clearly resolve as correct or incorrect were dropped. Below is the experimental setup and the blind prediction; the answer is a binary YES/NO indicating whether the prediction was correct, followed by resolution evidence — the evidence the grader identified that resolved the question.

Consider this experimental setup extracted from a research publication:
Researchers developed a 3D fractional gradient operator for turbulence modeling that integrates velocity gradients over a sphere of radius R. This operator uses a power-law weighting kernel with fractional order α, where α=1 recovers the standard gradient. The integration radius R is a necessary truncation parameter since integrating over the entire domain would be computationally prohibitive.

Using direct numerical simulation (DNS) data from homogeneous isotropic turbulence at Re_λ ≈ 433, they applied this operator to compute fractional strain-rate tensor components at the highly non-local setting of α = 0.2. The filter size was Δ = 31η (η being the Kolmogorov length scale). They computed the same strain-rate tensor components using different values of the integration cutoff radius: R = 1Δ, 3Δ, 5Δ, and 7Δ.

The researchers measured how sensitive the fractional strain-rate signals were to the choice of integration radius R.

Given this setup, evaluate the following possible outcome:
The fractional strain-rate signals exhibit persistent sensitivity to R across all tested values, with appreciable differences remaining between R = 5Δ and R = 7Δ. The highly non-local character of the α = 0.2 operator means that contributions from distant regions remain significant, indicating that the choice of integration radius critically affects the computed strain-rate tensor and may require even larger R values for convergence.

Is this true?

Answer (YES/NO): NO